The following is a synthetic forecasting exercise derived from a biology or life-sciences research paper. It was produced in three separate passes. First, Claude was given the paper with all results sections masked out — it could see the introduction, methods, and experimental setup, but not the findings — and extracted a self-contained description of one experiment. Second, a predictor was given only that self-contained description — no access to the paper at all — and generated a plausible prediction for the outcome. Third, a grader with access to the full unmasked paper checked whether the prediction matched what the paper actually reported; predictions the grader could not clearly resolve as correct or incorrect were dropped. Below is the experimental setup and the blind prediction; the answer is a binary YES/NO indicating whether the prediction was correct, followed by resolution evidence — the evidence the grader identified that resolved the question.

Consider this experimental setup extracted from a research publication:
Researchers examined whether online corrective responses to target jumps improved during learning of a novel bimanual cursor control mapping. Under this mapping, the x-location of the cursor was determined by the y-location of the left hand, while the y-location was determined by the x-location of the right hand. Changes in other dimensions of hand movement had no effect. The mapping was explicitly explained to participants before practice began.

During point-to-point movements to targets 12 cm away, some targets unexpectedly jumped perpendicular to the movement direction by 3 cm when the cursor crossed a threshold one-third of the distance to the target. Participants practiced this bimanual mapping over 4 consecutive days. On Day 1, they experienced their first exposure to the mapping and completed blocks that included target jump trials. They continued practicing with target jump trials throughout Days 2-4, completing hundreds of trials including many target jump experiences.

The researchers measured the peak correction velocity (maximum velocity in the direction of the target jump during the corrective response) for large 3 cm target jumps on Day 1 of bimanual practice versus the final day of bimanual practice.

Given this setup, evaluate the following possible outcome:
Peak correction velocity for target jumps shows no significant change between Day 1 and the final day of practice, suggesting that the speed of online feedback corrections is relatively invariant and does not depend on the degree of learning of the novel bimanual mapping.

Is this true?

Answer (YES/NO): NO